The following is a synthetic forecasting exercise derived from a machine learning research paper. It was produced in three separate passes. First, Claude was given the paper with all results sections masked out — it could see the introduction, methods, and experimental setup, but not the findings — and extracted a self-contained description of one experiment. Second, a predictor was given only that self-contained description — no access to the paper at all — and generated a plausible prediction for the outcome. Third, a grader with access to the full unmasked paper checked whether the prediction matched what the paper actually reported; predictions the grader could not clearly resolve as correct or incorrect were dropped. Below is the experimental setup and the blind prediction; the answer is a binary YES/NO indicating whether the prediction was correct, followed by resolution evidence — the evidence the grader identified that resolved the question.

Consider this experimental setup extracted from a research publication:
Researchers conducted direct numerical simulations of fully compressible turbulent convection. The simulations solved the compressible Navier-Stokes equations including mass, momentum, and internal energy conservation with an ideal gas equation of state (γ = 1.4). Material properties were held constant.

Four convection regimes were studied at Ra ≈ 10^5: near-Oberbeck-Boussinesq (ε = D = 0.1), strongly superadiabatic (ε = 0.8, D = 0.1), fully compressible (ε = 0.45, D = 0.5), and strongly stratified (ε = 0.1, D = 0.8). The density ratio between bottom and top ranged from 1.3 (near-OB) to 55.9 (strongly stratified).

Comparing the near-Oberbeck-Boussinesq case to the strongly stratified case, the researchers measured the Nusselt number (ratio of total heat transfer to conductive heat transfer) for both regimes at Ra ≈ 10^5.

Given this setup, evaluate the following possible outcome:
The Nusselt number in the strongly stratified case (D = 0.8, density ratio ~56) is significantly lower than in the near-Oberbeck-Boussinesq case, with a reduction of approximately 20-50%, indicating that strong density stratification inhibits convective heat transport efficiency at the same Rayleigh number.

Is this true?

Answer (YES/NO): YES